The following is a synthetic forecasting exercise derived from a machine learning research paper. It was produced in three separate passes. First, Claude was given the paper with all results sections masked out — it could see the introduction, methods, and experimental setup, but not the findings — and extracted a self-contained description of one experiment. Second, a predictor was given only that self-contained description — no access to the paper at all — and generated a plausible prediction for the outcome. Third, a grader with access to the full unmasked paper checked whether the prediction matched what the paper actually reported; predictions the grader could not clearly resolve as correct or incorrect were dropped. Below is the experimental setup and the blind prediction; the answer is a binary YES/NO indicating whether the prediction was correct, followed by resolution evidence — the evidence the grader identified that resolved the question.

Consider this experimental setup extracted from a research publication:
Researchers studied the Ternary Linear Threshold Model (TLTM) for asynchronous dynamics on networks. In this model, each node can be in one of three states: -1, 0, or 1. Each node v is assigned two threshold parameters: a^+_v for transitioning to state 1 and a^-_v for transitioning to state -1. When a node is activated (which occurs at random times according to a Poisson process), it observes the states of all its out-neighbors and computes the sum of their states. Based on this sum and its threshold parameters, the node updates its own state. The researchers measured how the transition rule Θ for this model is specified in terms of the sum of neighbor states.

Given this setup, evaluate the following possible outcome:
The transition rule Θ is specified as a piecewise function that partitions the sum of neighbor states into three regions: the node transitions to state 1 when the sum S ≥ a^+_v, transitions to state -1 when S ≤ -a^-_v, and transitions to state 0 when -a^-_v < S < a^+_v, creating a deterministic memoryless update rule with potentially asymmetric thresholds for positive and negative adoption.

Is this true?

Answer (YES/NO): YES